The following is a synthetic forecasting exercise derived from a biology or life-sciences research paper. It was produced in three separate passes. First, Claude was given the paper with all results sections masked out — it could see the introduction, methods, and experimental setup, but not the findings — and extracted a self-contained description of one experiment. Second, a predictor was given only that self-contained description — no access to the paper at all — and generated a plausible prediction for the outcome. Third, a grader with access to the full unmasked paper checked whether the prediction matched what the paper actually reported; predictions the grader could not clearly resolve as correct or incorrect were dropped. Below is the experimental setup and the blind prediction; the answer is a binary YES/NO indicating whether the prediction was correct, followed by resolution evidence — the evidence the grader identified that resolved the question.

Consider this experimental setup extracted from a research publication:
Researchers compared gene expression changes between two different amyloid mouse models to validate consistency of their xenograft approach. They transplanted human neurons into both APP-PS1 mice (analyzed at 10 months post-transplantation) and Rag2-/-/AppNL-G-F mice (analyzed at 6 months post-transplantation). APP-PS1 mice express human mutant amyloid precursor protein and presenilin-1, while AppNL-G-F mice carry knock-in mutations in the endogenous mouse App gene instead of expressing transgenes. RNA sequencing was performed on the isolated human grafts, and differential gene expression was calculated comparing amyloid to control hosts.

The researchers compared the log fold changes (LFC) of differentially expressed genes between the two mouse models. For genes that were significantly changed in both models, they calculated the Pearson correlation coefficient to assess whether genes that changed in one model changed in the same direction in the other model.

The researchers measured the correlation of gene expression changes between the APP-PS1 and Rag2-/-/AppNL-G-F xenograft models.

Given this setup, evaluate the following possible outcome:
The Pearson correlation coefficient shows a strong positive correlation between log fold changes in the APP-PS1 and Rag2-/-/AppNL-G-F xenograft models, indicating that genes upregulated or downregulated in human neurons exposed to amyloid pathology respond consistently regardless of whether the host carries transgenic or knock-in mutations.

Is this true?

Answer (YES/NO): YES